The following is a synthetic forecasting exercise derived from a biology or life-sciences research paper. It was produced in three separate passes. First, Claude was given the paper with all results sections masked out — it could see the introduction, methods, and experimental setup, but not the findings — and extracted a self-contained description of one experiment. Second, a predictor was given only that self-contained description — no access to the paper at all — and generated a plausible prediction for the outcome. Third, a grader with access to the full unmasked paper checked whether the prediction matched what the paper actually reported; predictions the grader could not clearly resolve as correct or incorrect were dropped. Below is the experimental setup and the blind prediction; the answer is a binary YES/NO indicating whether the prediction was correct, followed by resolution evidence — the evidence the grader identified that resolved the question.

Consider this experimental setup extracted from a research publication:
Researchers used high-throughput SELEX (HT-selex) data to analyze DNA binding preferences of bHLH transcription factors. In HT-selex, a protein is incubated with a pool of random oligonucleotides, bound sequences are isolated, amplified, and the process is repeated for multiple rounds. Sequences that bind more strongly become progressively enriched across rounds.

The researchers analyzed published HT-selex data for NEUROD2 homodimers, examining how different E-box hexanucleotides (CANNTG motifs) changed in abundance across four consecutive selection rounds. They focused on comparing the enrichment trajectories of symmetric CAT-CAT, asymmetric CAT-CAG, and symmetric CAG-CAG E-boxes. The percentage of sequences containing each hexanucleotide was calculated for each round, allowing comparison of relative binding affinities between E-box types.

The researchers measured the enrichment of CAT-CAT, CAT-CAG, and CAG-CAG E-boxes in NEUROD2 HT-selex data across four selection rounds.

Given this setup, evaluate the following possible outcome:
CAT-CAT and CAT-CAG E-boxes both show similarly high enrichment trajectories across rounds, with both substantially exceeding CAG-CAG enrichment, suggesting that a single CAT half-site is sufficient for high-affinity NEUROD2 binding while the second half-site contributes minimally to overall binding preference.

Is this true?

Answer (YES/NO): NO